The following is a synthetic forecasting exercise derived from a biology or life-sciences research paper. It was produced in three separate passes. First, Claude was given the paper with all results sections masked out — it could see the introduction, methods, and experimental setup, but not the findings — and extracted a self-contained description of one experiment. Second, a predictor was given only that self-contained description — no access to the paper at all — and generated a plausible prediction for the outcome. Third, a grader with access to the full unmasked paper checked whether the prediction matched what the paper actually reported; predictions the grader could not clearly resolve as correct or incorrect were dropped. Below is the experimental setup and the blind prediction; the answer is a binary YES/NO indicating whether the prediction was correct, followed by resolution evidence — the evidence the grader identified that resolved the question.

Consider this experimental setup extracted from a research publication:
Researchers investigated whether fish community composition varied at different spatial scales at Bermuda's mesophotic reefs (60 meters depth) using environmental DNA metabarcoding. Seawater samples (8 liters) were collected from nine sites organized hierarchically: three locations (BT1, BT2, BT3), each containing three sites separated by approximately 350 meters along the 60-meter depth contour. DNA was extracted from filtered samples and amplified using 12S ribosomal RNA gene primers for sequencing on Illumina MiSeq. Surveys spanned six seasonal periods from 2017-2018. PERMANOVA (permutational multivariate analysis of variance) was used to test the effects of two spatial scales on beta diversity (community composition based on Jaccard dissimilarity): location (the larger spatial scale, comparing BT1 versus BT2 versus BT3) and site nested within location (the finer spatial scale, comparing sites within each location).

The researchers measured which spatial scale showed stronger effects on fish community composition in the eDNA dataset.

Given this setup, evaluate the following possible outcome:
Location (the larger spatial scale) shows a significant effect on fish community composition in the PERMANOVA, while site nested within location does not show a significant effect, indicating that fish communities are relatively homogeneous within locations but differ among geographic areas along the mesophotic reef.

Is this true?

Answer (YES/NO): YES